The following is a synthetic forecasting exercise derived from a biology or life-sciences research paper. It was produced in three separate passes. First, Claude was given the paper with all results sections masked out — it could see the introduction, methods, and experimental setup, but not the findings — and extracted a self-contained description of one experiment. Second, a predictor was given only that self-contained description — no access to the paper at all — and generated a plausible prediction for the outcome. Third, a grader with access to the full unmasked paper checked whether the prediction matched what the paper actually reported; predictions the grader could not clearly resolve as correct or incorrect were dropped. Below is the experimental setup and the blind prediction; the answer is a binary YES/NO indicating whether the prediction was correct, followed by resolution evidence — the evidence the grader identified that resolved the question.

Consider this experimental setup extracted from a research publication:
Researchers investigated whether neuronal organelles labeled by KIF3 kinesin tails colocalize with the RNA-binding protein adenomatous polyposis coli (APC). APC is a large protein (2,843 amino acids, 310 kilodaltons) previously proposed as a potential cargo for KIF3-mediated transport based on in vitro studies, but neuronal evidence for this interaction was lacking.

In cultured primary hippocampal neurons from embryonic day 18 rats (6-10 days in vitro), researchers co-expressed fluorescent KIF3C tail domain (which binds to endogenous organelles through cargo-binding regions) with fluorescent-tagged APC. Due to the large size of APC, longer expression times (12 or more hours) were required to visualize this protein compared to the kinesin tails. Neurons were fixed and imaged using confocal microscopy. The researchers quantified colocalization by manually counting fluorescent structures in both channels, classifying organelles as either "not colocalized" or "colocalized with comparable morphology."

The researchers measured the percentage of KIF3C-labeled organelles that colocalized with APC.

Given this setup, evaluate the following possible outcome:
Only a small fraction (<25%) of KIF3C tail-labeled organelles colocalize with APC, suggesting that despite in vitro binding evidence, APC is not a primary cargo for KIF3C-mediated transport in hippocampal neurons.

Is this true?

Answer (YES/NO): YES